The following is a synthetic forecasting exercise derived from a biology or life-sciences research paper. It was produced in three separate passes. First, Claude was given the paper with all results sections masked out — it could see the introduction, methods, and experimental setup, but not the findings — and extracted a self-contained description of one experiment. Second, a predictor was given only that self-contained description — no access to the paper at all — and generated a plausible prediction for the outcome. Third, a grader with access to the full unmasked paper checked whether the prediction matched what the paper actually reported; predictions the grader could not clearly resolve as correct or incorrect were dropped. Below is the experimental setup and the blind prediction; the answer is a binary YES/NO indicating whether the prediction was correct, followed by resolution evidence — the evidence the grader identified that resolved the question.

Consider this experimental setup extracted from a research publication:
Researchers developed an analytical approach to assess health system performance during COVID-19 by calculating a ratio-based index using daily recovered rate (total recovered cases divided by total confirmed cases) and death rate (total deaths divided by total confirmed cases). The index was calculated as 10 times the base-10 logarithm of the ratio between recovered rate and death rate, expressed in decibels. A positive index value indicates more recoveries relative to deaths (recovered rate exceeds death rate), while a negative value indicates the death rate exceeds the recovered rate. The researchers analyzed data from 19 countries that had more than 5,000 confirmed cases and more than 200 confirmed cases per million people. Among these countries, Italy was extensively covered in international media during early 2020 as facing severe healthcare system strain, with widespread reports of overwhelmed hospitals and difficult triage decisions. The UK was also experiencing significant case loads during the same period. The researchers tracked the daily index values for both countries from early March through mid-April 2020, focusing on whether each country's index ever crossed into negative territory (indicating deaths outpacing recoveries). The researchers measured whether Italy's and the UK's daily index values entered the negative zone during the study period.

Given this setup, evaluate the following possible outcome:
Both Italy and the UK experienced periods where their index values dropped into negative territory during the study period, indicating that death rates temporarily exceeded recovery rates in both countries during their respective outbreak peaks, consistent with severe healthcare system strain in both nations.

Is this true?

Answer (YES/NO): NO